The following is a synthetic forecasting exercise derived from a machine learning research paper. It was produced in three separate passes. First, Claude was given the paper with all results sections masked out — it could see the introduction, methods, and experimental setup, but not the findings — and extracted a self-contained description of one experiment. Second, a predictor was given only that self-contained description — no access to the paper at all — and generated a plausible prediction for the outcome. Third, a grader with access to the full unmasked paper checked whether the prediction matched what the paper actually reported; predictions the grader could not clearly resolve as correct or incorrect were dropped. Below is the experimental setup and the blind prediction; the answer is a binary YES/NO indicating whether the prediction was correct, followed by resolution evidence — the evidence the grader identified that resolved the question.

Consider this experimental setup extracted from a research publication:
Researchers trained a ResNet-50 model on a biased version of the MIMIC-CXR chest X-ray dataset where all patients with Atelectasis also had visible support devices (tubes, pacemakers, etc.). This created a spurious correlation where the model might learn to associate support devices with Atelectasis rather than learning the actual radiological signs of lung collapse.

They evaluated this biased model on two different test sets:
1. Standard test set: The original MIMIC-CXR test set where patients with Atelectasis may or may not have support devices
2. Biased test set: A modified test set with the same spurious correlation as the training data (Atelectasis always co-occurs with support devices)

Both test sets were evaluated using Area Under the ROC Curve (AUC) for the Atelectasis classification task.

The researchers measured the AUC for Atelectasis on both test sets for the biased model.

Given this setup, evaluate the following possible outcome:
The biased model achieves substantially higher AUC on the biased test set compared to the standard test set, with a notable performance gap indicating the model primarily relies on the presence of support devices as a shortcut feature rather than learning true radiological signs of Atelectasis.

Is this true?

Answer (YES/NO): YES